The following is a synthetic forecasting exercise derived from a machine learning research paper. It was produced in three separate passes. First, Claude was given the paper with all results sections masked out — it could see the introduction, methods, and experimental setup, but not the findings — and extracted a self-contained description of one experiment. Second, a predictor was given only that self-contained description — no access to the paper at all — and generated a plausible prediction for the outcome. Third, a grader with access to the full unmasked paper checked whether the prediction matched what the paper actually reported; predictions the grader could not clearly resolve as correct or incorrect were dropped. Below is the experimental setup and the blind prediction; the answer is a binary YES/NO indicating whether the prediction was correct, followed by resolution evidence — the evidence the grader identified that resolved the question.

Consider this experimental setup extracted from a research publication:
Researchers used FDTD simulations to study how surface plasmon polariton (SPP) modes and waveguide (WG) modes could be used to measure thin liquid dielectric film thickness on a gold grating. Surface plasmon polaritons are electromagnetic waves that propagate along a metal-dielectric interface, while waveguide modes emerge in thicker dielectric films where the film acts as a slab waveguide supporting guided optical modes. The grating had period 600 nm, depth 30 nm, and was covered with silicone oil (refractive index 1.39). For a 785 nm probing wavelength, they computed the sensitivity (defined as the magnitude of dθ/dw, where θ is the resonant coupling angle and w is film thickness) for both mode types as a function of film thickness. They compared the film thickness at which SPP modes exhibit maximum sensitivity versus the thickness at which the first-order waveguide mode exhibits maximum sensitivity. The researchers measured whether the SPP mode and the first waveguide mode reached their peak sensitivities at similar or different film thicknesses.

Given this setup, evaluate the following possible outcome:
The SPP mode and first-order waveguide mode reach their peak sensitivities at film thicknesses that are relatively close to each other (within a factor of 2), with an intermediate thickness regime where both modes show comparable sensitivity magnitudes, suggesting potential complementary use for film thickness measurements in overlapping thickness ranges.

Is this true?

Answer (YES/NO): NO